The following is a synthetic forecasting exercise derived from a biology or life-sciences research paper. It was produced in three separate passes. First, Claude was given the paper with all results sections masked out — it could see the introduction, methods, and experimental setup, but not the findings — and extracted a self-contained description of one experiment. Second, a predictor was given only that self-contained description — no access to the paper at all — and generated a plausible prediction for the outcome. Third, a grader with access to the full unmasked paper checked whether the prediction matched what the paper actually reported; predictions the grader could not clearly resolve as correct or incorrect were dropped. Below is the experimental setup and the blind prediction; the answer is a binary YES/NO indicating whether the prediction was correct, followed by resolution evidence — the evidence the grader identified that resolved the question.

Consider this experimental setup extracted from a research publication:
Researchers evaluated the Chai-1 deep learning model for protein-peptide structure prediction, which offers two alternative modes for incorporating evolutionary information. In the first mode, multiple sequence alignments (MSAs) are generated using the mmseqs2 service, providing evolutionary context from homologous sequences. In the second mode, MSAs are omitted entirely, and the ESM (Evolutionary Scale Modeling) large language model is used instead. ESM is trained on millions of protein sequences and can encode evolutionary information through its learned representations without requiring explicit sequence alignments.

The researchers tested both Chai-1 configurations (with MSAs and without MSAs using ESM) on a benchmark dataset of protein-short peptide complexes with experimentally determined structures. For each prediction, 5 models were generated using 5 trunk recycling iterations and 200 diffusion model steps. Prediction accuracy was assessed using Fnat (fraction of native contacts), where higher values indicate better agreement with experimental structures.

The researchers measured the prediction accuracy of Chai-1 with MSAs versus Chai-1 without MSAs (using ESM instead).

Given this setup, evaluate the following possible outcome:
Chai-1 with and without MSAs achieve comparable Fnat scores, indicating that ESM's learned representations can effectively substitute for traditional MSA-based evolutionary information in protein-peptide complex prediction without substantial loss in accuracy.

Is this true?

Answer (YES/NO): NO